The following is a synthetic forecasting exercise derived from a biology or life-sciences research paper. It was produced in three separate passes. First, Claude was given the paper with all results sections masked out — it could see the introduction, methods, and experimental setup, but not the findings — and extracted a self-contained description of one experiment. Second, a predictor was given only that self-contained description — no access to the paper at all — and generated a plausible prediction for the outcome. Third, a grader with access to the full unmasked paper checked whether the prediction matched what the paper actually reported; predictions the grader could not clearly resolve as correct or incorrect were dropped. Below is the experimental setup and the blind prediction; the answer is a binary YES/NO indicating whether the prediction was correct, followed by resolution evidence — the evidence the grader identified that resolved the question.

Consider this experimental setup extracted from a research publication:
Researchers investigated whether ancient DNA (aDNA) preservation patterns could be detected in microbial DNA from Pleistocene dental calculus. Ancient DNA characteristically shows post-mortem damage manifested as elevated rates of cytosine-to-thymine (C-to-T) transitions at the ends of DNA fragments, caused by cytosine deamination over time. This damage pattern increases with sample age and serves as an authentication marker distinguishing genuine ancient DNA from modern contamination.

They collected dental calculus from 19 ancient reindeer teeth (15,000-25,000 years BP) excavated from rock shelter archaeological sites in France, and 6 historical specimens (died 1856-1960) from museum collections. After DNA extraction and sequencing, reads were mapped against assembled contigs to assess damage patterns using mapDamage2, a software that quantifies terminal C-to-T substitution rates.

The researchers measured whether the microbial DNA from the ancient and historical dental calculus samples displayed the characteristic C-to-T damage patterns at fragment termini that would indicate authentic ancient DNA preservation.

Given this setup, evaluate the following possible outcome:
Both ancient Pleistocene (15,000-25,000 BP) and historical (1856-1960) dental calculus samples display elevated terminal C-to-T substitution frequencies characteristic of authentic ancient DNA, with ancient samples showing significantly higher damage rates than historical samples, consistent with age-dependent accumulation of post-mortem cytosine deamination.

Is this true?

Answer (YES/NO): YES